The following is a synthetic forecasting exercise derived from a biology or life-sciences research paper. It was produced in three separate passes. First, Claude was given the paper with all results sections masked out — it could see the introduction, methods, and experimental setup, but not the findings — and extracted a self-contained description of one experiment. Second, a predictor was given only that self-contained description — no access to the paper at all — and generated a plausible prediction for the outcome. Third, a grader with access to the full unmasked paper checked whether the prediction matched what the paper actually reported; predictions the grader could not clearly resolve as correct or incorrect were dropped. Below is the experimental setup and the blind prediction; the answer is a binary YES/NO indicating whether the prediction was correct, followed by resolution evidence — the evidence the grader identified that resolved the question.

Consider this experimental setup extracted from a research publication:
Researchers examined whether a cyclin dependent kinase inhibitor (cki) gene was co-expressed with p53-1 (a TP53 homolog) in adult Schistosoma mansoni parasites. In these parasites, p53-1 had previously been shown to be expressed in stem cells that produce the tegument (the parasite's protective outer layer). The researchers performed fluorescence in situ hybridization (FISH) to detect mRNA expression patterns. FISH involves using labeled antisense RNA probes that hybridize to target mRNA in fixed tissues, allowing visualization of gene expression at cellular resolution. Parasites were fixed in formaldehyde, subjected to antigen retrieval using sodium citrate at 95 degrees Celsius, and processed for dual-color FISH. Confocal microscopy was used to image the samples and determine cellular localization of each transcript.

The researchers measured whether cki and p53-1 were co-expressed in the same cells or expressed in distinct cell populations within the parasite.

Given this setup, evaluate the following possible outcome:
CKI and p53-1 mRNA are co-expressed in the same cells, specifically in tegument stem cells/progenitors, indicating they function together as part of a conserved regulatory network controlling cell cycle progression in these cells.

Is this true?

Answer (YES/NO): YES